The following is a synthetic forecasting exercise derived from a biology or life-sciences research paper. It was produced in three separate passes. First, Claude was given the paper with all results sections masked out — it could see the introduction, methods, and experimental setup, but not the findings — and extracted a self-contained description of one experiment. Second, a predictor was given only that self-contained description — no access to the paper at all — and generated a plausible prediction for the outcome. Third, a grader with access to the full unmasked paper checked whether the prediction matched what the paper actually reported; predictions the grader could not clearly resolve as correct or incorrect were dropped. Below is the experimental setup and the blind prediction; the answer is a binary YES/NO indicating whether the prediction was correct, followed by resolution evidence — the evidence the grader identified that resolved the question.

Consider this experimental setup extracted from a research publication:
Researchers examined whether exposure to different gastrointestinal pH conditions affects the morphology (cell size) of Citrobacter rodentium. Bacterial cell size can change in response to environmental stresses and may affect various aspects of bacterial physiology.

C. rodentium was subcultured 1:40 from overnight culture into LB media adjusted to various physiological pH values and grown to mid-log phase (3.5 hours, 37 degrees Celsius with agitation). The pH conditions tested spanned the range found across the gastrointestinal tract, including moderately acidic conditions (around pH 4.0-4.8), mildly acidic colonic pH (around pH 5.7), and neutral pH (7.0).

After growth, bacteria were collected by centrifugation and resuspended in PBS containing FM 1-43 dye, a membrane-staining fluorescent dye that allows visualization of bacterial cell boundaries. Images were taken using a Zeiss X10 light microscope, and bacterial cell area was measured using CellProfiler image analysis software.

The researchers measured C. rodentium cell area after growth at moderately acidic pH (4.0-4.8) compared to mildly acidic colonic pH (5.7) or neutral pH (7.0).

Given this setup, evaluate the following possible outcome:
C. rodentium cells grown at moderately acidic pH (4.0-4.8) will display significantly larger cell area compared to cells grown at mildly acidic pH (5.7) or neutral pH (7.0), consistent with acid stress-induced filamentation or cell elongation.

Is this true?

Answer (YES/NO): YES